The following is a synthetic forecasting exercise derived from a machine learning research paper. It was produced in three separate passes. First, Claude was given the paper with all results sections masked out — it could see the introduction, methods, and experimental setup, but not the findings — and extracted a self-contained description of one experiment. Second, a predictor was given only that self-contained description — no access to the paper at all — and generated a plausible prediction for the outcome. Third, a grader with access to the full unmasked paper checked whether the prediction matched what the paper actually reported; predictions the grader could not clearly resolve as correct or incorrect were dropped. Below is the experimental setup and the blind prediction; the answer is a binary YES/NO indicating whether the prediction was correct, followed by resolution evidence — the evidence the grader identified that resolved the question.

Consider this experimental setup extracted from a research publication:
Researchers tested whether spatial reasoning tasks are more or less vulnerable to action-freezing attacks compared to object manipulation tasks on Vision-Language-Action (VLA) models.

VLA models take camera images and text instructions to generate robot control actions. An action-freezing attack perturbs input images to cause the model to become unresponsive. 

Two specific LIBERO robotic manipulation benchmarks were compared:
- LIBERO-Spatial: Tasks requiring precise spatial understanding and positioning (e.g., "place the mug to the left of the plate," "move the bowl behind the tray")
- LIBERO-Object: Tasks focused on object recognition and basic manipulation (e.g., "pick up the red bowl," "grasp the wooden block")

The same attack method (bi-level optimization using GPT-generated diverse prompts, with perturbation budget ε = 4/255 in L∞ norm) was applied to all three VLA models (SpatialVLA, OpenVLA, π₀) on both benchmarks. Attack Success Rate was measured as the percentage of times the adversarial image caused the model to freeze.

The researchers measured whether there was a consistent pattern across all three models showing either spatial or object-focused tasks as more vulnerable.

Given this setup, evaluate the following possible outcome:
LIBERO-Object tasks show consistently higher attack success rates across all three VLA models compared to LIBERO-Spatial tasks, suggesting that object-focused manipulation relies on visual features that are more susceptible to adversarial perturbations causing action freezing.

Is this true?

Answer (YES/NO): NO